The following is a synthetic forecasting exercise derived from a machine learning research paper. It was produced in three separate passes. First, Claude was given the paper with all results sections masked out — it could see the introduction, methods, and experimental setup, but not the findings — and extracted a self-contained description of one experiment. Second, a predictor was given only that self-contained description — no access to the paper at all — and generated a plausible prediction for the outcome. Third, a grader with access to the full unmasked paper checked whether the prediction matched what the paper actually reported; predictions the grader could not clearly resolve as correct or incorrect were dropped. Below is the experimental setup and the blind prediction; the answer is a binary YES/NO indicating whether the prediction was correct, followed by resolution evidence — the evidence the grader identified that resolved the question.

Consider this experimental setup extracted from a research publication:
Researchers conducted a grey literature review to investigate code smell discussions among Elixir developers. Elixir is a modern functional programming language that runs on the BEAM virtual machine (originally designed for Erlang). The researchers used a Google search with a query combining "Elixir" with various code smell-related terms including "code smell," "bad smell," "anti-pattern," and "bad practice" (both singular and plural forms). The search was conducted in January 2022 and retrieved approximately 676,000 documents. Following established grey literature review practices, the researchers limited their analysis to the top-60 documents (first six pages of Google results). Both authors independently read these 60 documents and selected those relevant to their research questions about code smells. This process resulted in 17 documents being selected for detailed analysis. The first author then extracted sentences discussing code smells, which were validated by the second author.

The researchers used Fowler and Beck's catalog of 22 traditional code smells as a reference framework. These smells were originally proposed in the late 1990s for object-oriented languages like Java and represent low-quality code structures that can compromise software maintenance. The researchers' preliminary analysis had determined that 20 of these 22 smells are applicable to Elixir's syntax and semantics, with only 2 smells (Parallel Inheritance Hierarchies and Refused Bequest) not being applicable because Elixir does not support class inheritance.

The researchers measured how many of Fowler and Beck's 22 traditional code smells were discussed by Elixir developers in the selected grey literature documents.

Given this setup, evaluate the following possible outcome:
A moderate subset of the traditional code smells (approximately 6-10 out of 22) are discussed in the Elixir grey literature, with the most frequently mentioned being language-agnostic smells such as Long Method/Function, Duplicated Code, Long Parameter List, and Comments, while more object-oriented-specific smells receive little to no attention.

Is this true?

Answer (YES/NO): NO